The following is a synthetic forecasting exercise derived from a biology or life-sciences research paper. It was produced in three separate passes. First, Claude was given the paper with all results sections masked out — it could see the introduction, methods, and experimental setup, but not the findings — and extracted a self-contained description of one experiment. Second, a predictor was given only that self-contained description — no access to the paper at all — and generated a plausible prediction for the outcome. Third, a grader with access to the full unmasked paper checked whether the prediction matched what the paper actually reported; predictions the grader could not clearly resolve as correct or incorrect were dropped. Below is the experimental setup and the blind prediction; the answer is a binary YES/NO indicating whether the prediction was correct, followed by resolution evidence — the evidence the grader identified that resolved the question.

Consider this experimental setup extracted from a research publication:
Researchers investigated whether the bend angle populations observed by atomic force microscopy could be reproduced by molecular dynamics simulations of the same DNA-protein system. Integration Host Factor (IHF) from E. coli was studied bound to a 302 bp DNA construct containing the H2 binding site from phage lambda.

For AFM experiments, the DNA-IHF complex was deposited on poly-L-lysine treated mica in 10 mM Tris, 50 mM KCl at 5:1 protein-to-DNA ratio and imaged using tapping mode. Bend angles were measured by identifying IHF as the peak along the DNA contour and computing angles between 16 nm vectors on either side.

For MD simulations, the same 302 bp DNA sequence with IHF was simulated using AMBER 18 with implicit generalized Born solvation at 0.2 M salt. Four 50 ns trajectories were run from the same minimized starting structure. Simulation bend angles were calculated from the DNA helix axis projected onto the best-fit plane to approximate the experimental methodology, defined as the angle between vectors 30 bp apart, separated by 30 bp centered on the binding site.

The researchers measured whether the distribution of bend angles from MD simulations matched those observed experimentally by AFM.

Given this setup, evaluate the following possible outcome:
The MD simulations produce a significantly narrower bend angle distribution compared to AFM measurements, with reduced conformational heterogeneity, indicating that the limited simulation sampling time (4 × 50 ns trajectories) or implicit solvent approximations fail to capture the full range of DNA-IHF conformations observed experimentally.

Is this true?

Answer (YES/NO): NO